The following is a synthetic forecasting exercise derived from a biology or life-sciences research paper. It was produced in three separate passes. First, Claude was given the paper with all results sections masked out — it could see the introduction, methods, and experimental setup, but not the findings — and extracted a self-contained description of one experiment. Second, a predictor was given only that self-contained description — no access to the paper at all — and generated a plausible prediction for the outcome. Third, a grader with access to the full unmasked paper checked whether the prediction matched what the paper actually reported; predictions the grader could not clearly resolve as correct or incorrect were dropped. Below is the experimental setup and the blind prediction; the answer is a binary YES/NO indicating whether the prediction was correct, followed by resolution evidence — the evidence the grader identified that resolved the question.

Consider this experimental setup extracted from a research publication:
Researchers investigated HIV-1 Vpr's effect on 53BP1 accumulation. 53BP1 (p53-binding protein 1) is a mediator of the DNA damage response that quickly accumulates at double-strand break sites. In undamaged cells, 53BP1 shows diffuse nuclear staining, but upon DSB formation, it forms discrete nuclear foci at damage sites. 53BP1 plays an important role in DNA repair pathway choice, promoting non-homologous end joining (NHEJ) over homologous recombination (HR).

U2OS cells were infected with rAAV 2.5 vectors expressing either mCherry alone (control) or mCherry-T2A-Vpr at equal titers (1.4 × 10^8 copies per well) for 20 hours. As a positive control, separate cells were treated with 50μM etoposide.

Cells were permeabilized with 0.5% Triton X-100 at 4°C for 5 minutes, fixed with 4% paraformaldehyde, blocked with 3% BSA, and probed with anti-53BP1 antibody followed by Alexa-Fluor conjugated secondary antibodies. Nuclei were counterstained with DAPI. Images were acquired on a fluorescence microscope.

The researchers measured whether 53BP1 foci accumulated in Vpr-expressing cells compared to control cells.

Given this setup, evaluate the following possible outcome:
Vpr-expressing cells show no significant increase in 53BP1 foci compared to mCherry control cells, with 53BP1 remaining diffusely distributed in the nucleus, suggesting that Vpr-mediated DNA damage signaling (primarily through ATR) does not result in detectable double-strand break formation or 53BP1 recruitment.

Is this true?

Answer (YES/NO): NO